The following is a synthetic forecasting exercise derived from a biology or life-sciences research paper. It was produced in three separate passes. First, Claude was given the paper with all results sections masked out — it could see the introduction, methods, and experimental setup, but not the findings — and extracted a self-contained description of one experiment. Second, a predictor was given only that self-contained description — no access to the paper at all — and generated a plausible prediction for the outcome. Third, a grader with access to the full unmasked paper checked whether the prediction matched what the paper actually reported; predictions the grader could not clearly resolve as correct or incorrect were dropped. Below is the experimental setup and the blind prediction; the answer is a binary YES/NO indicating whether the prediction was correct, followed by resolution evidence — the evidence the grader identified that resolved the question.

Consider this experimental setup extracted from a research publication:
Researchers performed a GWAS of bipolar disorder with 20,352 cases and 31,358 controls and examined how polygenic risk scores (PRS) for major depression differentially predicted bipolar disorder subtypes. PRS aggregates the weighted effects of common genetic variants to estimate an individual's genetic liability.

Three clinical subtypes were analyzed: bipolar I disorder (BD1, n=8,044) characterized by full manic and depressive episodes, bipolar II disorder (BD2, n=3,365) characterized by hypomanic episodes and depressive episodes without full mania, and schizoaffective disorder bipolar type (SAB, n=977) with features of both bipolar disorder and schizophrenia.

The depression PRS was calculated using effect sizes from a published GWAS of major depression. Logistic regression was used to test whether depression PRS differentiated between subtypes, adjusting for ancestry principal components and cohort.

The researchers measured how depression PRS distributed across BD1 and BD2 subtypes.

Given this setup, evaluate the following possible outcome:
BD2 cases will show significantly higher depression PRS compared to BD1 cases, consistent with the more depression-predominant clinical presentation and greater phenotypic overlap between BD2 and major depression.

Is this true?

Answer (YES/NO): YES